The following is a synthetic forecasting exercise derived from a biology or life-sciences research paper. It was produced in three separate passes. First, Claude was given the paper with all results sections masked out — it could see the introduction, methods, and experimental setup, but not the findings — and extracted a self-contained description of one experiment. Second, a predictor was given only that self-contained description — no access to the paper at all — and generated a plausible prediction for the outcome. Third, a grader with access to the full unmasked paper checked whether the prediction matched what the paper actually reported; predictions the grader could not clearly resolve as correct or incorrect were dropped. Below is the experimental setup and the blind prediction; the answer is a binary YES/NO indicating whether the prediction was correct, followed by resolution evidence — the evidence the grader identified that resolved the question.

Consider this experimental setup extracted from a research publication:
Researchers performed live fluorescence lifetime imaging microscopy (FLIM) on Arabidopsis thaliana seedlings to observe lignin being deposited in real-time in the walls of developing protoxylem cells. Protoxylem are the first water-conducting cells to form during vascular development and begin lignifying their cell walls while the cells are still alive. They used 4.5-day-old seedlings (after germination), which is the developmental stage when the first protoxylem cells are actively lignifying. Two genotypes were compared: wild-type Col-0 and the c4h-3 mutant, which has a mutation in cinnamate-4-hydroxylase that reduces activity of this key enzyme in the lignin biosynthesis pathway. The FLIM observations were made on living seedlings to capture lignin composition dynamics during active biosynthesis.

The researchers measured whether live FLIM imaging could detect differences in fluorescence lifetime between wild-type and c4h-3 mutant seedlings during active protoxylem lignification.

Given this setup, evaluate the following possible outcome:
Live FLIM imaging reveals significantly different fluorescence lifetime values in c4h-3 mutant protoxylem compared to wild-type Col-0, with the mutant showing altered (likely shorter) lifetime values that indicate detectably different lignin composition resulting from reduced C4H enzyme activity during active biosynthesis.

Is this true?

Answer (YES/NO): YES